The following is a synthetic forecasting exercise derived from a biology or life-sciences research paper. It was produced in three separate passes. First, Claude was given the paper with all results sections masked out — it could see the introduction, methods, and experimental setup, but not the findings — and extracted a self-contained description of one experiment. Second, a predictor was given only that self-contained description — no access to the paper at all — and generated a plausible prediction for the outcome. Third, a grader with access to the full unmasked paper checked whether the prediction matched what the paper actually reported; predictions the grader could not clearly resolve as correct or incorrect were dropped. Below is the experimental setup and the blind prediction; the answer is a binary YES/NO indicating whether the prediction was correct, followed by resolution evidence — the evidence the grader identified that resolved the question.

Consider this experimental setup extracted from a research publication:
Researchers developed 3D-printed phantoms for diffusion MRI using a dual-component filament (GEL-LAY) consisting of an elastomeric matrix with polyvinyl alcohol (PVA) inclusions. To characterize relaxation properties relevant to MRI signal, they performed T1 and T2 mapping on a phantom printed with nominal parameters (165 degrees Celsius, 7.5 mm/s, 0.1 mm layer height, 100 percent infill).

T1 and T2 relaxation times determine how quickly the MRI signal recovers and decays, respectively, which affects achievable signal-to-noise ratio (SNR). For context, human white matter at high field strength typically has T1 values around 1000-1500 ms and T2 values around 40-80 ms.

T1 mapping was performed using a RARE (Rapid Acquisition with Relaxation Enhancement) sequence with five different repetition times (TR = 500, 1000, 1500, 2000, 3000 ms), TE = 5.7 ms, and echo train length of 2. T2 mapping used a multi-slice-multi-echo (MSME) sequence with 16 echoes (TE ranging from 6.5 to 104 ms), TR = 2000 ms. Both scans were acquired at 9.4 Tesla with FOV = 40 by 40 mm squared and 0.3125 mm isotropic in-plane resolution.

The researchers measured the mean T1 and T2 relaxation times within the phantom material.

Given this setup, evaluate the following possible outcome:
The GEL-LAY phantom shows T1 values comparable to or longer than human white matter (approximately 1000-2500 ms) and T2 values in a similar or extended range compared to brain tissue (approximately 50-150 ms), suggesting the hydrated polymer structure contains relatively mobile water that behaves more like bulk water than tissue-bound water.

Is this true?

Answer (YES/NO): YES